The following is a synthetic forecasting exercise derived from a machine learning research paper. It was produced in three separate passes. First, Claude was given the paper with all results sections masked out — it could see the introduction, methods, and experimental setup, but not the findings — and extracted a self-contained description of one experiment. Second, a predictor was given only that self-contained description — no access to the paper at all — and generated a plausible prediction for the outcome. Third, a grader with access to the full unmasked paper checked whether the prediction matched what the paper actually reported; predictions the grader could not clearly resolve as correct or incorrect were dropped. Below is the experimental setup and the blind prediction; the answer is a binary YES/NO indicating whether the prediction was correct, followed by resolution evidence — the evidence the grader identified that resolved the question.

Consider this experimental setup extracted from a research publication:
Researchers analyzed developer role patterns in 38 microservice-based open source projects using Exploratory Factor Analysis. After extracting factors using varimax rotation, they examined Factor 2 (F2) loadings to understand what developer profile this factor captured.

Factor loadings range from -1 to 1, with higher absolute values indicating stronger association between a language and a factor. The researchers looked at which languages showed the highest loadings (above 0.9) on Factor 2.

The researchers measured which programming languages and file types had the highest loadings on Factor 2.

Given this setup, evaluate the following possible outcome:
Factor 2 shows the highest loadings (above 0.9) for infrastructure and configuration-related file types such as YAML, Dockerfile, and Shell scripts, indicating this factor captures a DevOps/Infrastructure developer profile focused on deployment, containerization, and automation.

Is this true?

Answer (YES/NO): NO